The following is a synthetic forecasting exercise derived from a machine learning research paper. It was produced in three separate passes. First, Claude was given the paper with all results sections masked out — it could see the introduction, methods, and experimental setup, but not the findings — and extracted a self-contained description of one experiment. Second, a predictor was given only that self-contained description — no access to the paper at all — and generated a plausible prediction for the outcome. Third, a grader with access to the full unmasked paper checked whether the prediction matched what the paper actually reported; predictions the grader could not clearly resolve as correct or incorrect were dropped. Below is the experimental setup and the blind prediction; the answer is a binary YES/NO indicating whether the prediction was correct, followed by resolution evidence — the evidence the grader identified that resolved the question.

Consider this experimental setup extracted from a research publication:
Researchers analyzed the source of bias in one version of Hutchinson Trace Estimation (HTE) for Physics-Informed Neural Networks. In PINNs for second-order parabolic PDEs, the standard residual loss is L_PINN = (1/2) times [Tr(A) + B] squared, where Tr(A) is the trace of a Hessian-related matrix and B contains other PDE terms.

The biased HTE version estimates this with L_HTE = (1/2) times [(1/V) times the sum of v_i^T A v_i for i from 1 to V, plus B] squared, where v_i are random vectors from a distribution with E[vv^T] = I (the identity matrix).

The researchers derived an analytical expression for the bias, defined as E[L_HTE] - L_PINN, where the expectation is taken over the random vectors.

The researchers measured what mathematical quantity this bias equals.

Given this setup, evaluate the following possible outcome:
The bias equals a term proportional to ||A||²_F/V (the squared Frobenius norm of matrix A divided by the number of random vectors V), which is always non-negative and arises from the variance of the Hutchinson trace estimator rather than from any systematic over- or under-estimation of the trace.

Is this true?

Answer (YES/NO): NO